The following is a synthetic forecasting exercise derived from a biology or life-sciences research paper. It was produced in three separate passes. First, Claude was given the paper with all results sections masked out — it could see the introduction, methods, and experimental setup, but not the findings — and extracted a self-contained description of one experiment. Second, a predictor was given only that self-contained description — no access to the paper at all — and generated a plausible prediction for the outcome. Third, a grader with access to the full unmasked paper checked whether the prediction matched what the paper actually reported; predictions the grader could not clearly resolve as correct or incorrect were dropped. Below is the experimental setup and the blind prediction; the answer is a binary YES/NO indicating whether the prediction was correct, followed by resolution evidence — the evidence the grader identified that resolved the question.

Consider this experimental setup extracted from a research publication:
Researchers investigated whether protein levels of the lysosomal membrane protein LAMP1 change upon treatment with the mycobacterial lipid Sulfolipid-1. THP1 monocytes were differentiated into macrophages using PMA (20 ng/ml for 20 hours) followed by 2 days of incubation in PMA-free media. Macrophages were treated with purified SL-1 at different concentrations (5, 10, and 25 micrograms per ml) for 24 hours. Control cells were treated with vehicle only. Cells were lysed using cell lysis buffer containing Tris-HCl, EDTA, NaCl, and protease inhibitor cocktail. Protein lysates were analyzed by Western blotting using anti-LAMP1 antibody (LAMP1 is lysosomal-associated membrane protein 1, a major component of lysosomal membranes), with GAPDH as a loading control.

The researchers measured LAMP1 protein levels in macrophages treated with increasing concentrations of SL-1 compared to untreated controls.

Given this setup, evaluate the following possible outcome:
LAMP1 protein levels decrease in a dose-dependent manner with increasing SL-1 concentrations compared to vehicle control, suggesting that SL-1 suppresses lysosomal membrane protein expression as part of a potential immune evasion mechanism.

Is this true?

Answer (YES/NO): NO